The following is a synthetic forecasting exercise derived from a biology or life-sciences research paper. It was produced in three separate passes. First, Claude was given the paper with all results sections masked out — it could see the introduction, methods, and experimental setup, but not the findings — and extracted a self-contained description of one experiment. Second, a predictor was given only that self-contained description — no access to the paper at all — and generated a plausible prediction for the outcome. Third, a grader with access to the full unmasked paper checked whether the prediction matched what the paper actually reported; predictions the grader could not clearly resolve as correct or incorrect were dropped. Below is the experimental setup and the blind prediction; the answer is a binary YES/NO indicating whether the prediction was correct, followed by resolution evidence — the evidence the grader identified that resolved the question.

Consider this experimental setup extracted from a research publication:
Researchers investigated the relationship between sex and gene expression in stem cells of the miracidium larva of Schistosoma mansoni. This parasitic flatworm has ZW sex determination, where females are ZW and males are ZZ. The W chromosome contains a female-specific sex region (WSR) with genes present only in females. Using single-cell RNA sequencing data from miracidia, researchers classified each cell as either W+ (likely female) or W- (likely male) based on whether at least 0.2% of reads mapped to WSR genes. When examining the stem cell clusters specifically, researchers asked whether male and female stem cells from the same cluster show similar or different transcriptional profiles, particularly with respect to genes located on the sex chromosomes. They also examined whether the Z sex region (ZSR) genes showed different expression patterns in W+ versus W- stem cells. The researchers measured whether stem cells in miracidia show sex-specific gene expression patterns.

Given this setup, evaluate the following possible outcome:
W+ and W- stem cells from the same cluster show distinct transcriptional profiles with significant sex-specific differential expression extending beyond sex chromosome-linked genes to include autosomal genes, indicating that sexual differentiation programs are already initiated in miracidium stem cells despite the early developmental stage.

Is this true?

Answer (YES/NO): NO